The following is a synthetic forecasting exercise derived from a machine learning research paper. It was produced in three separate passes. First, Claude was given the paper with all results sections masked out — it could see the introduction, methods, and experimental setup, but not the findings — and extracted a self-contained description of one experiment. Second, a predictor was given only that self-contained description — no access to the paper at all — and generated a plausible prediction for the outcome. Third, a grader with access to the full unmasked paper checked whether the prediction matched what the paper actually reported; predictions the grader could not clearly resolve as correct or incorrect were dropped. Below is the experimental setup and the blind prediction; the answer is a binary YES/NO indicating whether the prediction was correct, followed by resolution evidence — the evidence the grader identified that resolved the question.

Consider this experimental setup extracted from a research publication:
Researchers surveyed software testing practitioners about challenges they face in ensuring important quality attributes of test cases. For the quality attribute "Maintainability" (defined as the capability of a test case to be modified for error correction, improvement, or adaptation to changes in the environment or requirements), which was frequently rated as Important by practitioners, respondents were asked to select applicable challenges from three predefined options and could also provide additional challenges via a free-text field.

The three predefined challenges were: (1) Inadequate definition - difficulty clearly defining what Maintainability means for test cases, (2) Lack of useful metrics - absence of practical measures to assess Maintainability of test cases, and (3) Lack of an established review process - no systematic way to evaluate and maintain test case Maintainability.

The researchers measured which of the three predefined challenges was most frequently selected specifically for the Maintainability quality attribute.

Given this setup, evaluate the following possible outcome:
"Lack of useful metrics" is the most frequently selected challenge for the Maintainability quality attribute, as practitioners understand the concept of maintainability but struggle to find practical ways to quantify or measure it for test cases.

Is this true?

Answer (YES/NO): NO